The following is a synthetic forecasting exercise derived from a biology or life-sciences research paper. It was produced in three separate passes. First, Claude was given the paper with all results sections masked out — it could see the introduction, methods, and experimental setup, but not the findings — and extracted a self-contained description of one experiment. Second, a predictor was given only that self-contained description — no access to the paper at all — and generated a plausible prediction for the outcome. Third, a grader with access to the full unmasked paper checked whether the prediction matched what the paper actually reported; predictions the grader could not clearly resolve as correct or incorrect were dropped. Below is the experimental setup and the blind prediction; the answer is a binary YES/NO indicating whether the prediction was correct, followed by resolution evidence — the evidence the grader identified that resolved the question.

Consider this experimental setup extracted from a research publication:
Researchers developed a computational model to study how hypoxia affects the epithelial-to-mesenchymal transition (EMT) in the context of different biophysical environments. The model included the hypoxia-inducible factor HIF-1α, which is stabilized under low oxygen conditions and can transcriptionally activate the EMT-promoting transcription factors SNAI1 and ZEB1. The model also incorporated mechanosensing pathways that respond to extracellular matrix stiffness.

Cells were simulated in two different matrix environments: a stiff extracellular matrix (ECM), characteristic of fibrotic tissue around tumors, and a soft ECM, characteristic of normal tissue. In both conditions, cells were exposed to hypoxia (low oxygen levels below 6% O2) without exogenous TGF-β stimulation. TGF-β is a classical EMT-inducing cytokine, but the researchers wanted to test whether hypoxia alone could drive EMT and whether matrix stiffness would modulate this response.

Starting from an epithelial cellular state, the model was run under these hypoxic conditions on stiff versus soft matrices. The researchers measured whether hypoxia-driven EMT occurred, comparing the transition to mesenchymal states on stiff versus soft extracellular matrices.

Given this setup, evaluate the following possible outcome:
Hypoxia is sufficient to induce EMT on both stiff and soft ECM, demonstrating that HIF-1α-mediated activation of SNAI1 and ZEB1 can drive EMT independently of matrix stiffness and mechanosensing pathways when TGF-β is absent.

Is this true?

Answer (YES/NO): NO